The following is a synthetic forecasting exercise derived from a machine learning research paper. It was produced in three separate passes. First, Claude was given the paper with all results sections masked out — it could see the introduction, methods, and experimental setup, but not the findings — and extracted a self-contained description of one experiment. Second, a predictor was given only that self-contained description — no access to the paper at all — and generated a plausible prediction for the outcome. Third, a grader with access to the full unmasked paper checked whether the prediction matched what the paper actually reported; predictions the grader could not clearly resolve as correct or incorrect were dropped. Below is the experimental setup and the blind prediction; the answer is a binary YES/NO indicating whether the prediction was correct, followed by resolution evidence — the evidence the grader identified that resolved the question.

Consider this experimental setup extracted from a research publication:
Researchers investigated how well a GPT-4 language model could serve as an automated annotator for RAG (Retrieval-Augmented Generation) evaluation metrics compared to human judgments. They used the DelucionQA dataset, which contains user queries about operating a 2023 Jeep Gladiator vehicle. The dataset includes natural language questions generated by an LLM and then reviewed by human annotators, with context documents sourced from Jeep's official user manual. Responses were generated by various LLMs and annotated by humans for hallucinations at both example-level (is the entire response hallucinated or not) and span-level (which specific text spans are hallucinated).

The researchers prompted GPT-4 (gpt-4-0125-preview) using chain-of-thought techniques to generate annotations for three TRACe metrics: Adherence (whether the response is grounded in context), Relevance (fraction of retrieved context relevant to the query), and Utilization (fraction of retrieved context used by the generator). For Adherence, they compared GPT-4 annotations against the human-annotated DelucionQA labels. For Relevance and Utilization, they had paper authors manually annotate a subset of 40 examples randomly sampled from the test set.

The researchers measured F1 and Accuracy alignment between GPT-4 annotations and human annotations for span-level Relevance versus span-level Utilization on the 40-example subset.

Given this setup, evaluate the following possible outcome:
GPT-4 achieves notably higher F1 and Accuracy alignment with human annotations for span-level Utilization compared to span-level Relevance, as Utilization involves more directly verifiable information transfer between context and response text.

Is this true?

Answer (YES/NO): YES